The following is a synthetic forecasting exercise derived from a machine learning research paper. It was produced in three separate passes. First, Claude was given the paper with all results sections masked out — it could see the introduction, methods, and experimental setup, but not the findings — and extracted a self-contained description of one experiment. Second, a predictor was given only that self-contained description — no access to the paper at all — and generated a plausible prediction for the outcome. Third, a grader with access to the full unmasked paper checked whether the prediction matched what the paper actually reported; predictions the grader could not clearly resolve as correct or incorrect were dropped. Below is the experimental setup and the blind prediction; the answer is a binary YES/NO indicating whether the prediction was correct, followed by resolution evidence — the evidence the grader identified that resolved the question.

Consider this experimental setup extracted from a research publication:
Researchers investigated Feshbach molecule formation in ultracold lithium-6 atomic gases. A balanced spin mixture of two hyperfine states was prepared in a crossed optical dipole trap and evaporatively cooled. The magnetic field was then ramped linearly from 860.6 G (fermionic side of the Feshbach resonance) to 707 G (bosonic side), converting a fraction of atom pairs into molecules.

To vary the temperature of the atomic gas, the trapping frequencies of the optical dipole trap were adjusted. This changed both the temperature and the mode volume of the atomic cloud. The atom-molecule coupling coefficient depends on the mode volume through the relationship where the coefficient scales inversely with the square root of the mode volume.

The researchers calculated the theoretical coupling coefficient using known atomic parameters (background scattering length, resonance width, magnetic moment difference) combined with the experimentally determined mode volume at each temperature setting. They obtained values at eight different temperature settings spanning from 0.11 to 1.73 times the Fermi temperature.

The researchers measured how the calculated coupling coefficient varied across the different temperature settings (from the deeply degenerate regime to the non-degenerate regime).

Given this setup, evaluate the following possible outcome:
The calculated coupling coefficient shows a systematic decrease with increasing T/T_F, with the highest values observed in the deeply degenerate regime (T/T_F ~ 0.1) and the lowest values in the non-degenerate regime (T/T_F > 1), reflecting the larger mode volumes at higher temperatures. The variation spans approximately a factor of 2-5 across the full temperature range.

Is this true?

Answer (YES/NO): NO